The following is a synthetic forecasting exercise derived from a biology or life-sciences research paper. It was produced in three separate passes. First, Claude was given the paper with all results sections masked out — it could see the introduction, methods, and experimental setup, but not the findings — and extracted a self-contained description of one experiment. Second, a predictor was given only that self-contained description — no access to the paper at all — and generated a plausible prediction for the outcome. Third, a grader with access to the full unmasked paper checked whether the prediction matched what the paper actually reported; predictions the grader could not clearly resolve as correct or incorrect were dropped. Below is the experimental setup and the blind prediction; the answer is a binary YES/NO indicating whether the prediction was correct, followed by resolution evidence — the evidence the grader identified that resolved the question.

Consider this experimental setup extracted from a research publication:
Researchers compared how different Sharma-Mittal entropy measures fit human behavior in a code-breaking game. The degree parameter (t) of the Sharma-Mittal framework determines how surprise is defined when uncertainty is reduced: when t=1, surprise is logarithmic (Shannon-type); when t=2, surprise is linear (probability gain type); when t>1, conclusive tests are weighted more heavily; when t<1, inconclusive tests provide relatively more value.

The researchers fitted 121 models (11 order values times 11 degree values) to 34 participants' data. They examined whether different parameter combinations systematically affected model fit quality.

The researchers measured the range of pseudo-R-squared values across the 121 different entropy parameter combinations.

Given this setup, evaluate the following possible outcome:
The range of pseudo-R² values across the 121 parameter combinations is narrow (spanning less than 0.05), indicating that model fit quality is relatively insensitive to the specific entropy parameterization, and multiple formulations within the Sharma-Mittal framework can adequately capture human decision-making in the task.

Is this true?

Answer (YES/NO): YES